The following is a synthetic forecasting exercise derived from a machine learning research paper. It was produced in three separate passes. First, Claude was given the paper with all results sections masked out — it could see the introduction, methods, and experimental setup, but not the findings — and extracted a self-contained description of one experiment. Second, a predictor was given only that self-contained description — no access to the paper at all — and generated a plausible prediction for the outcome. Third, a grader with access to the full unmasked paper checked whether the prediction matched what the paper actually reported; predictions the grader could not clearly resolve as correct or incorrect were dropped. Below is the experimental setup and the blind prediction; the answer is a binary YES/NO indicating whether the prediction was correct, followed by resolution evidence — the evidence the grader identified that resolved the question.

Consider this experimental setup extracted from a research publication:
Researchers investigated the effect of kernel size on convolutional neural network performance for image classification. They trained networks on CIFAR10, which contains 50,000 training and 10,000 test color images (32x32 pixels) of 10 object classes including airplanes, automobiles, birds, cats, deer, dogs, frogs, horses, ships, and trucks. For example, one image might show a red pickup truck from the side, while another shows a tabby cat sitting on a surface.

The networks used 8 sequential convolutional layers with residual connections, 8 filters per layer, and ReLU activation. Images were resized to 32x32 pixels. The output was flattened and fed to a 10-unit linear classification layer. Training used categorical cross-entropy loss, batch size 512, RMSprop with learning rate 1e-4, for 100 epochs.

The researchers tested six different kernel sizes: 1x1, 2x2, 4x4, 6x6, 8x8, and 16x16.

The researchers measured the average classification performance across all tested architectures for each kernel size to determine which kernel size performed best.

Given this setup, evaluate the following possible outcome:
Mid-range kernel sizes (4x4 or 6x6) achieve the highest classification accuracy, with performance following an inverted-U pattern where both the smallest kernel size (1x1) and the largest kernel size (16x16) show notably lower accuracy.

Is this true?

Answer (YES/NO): NO